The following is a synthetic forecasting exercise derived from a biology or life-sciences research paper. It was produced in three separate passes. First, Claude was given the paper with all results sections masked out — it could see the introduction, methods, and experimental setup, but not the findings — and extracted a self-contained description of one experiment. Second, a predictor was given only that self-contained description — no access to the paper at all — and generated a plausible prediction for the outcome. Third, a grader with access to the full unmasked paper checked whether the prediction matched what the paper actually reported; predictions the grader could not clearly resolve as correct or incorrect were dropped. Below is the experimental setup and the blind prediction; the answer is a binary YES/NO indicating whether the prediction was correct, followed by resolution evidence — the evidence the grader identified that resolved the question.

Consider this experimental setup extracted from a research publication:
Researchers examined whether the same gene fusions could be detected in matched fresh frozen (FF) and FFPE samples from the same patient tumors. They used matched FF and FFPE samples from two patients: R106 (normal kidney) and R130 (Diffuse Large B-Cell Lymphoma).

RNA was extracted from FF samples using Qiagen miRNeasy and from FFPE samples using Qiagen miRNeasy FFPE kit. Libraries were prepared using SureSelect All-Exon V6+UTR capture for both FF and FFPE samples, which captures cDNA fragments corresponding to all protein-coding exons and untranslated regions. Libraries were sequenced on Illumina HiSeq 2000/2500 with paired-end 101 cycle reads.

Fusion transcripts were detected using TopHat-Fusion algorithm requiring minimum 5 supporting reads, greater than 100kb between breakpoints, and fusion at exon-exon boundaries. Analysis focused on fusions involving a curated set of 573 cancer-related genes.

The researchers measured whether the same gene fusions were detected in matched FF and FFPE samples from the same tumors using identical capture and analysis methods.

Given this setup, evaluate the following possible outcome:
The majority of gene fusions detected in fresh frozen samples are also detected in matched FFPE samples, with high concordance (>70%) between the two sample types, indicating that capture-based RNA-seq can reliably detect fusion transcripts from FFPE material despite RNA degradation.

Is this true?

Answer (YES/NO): YES